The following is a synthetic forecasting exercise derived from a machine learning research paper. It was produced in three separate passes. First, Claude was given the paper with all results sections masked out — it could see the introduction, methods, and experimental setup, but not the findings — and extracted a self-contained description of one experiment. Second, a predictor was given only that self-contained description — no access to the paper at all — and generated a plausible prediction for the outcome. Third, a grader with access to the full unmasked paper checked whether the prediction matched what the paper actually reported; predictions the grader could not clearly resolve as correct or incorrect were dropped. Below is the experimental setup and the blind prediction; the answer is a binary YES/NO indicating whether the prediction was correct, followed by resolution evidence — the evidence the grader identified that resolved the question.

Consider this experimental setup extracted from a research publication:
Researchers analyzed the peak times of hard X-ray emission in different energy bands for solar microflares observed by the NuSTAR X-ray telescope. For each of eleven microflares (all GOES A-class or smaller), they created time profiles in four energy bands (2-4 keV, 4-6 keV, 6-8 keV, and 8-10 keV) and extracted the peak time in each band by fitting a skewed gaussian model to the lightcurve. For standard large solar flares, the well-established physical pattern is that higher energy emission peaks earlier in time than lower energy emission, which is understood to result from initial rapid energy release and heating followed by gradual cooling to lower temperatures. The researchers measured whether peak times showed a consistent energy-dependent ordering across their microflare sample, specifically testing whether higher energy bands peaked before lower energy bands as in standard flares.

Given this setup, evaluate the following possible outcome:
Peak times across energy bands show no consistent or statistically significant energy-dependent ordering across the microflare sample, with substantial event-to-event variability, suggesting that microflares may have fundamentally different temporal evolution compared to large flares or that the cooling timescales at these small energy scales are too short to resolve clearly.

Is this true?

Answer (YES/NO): NO